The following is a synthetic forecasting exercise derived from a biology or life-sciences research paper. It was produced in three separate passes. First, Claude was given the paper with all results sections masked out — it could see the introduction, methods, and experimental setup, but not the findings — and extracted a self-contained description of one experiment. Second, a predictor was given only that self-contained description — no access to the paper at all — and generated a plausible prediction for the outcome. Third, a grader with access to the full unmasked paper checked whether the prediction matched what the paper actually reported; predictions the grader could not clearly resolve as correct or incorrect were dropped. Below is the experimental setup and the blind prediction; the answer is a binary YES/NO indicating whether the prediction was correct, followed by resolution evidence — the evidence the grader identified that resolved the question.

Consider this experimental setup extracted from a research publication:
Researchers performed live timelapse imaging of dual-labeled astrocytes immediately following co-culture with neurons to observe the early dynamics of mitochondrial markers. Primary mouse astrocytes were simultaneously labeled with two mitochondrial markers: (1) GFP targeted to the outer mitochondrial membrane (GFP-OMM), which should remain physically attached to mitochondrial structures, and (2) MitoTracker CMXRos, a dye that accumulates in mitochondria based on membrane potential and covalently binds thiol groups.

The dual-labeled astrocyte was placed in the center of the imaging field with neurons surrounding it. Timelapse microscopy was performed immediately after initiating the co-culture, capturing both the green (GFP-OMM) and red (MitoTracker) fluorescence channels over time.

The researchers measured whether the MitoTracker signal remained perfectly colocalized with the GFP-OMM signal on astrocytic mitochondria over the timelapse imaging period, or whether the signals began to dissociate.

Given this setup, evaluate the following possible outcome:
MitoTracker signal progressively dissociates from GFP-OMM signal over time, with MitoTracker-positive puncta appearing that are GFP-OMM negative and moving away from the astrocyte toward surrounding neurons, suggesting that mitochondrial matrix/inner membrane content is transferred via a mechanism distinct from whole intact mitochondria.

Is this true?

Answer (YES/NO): NO